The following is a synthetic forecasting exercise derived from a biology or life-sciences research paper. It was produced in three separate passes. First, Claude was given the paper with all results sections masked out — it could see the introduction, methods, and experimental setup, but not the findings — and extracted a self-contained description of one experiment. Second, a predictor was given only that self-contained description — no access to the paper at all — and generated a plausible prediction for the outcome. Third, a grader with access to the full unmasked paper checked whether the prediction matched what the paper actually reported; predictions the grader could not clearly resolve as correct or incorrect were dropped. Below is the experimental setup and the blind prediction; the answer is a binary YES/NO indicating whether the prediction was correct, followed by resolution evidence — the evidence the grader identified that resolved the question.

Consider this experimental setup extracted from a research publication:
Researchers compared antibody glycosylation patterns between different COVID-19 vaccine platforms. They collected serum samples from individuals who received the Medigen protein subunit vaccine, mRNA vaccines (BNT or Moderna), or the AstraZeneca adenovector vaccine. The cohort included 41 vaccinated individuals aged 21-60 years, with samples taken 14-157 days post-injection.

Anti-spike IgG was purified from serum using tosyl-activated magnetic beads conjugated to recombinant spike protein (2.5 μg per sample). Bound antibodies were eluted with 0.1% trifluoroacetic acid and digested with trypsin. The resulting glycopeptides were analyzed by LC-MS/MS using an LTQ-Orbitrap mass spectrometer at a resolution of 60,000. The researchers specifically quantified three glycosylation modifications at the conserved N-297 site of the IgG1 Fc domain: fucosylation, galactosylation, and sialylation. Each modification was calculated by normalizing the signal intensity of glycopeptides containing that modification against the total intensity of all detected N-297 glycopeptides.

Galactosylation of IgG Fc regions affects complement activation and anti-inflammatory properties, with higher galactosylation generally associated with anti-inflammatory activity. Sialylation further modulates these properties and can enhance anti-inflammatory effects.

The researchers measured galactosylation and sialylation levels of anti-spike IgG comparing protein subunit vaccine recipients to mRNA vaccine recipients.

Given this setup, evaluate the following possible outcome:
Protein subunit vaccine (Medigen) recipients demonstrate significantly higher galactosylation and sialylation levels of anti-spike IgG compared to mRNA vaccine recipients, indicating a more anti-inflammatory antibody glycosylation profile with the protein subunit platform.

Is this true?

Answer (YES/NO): NO